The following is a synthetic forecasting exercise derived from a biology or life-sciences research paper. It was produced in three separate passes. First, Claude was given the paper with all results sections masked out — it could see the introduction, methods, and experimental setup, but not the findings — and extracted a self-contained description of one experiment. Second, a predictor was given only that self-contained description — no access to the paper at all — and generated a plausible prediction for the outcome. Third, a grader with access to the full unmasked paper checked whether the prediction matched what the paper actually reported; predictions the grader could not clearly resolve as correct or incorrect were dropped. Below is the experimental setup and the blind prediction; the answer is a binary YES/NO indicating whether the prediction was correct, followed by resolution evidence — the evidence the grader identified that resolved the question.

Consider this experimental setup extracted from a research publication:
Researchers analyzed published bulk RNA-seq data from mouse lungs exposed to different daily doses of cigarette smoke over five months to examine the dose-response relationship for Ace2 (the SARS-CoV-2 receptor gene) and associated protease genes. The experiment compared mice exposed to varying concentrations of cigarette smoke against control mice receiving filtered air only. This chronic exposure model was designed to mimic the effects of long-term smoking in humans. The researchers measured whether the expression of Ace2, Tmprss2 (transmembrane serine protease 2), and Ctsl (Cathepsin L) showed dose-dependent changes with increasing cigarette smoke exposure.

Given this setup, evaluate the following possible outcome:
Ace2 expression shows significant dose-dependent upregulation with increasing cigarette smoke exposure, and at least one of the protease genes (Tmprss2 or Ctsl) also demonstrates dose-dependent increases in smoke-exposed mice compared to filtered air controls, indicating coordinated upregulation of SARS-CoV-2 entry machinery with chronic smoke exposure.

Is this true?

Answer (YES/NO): NO